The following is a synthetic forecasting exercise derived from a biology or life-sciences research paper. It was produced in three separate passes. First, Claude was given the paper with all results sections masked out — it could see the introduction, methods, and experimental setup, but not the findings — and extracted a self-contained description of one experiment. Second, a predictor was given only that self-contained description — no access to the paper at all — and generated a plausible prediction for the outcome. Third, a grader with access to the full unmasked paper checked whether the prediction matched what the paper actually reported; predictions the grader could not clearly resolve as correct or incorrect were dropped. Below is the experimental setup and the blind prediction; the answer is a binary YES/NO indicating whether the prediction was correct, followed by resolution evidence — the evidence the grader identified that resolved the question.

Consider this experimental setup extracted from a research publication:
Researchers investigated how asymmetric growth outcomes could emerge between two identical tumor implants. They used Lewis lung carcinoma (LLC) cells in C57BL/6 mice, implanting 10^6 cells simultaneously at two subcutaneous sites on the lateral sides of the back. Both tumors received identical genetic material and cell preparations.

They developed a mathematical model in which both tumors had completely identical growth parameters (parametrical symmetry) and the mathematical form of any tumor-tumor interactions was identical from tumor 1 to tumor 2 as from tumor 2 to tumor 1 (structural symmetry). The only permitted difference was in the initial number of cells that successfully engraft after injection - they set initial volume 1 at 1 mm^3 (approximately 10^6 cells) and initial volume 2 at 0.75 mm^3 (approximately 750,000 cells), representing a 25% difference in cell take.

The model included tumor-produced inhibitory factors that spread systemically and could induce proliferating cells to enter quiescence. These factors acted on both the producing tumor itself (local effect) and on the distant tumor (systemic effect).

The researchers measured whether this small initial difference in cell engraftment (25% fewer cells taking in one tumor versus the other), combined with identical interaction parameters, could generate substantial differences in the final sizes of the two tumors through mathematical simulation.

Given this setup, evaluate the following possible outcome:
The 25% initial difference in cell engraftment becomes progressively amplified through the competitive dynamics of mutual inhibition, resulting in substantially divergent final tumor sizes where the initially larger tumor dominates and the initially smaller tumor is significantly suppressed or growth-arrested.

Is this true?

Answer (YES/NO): YES